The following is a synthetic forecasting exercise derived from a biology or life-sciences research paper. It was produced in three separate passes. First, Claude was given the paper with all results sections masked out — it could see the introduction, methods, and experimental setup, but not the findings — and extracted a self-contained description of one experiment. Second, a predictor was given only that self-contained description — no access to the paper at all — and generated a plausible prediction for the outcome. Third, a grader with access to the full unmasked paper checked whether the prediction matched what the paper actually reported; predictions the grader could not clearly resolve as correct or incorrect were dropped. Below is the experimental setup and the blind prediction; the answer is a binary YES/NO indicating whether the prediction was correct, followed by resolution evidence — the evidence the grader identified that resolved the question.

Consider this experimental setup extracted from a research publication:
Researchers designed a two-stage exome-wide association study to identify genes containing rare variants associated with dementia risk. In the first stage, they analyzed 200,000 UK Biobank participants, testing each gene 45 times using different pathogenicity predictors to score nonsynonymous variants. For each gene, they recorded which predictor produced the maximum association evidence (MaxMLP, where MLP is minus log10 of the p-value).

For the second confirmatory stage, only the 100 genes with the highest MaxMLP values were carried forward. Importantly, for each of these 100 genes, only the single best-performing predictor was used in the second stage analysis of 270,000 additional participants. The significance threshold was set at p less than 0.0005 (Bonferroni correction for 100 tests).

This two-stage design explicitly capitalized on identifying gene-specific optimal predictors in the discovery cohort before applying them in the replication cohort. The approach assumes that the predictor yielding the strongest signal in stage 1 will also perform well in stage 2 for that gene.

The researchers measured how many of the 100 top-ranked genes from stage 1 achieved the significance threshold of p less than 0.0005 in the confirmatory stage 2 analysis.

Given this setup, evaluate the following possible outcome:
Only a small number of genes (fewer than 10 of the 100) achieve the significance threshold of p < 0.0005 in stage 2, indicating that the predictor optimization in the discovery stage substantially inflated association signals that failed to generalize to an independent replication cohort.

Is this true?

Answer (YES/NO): YES